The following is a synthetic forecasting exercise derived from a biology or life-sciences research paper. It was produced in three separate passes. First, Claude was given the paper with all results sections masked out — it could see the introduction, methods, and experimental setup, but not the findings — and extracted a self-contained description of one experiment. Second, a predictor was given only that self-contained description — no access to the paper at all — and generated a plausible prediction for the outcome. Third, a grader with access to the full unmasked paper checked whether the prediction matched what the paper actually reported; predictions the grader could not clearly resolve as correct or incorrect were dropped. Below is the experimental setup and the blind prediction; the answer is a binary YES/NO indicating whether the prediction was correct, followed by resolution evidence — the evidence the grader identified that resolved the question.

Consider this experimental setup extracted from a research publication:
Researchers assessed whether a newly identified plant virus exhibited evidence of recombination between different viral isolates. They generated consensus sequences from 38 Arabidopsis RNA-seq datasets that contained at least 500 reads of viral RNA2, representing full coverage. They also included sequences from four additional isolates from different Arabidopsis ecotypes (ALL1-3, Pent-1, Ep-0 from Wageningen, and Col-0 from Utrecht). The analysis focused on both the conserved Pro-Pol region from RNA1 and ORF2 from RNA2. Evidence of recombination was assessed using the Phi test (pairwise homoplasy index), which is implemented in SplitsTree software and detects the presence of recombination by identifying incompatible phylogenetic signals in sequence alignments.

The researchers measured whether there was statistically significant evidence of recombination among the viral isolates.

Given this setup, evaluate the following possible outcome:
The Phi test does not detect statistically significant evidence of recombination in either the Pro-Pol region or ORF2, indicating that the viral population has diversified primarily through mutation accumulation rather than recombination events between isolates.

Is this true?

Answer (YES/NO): NO